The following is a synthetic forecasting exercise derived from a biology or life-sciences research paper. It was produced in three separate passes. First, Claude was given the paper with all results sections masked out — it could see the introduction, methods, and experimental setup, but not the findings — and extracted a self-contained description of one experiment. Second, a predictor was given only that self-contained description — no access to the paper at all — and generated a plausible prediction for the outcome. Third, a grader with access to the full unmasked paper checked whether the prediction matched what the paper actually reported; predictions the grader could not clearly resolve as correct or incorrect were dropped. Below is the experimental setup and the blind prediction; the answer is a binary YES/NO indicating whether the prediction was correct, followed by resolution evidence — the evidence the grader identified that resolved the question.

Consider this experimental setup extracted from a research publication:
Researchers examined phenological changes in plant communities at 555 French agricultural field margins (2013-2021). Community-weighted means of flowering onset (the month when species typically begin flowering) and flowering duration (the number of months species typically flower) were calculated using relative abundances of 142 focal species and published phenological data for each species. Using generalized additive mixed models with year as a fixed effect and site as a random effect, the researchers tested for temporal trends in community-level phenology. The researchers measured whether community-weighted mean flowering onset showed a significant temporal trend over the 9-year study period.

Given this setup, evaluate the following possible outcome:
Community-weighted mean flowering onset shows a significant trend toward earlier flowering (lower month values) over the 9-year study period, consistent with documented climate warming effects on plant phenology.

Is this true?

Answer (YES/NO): NO